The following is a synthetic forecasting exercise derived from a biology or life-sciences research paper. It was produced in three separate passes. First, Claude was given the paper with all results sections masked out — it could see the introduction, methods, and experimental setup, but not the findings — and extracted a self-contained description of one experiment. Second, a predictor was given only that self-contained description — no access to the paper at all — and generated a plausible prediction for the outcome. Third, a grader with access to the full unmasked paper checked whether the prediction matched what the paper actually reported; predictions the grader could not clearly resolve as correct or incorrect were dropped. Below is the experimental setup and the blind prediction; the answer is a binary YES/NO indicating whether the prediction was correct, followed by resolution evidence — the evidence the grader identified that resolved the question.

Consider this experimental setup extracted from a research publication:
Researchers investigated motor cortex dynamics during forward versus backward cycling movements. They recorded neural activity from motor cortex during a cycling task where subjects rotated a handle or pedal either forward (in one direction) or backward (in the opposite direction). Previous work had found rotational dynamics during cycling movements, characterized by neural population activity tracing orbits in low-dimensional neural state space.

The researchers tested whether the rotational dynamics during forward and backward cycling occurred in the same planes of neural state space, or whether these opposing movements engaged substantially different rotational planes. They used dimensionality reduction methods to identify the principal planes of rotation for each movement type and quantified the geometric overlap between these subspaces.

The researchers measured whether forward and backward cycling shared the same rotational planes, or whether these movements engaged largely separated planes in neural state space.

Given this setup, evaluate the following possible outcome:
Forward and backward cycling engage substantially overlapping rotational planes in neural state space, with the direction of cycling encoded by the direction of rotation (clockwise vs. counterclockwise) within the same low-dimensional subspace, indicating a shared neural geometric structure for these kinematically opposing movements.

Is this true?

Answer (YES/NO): NO